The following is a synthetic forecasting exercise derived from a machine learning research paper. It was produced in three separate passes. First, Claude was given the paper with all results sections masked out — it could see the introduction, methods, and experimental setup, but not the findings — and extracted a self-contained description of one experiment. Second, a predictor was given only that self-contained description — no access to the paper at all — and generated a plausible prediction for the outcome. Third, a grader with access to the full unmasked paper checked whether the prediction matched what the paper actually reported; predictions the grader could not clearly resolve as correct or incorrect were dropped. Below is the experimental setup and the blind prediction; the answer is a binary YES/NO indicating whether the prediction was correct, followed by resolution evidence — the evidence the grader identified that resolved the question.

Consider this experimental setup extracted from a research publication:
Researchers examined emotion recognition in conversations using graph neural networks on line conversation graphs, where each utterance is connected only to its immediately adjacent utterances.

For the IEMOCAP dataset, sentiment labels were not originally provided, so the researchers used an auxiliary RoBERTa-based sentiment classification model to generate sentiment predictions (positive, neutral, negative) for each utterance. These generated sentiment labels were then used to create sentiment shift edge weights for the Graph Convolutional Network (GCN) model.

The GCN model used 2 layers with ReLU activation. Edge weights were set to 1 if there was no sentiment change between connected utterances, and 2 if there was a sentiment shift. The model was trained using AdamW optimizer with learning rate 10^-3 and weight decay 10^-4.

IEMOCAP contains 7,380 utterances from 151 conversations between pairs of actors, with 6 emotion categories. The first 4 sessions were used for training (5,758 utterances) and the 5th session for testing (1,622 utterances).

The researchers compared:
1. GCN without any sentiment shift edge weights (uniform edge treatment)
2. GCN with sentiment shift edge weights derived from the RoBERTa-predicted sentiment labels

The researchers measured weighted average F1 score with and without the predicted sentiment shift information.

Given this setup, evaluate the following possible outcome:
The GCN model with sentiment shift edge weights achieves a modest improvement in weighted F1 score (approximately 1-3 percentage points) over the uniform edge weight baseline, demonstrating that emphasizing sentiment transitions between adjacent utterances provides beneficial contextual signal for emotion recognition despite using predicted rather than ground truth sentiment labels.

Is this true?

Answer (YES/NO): NO